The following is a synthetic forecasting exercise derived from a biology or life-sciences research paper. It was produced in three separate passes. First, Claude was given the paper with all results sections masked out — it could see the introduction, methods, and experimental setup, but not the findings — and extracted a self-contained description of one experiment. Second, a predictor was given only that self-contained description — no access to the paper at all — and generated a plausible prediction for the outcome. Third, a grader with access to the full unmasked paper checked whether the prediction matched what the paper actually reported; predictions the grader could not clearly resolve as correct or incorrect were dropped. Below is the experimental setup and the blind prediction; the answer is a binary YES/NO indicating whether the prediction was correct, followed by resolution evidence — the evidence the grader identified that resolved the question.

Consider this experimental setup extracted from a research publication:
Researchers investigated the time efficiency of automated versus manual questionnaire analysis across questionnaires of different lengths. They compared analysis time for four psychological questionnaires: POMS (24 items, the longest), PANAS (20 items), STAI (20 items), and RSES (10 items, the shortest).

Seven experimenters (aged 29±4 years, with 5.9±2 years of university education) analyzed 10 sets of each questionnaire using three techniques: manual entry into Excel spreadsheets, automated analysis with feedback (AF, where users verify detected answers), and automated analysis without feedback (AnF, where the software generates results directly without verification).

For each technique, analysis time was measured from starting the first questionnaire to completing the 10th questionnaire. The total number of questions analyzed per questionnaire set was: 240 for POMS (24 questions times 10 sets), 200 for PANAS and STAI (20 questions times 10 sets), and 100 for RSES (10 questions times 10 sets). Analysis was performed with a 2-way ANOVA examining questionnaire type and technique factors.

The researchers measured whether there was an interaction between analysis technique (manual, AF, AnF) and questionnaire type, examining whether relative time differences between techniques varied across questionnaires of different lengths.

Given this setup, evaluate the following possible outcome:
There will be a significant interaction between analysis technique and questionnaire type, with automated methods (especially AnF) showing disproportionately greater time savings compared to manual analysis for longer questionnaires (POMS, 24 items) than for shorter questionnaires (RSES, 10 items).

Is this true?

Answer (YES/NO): NO